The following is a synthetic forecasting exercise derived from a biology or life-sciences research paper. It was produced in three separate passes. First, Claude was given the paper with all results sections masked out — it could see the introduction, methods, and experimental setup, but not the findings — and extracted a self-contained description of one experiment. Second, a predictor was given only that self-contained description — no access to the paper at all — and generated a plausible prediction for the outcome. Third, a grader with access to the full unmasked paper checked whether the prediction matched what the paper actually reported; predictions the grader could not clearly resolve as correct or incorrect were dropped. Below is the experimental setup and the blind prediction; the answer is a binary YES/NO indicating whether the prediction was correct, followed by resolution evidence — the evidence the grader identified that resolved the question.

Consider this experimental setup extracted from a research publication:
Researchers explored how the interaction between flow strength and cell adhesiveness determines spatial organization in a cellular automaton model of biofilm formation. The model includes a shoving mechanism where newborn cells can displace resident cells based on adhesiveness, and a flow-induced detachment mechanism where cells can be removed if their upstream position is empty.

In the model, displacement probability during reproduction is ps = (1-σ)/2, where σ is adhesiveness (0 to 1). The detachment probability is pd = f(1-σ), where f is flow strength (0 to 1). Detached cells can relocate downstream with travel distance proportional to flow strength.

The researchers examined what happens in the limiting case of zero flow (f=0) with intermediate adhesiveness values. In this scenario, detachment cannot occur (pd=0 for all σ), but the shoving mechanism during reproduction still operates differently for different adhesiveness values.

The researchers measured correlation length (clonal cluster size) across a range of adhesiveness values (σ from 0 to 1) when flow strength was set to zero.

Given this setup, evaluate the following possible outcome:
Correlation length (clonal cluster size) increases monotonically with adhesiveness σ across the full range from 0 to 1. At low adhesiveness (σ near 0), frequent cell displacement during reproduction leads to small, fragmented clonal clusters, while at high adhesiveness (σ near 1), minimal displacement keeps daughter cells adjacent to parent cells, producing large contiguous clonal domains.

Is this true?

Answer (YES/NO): NO